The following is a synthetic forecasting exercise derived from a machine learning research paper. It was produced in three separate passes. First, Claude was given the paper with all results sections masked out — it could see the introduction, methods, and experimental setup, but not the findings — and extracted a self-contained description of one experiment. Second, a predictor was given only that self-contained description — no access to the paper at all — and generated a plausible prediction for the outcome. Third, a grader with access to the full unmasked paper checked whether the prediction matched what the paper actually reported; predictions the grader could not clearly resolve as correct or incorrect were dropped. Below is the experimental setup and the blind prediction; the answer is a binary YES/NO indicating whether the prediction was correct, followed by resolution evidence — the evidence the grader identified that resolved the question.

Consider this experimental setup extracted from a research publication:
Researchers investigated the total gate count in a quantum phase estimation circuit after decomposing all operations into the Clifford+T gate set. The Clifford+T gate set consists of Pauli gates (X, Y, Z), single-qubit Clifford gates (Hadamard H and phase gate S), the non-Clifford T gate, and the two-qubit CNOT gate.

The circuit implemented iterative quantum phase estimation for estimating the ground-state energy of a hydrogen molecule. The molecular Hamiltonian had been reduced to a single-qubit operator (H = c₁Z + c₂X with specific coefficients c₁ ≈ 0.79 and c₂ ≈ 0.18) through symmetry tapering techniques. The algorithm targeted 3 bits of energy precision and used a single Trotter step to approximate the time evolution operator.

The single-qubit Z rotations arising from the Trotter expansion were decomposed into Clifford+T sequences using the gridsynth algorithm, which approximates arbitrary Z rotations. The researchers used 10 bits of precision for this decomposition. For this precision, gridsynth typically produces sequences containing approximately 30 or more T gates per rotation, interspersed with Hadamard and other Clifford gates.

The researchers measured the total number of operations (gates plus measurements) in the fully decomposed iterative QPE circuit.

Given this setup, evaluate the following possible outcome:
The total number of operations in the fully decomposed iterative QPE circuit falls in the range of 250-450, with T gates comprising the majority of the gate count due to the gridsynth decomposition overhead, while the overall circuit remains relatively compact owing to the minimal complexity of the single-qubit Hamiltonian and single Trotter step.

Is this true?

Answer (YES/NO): NO